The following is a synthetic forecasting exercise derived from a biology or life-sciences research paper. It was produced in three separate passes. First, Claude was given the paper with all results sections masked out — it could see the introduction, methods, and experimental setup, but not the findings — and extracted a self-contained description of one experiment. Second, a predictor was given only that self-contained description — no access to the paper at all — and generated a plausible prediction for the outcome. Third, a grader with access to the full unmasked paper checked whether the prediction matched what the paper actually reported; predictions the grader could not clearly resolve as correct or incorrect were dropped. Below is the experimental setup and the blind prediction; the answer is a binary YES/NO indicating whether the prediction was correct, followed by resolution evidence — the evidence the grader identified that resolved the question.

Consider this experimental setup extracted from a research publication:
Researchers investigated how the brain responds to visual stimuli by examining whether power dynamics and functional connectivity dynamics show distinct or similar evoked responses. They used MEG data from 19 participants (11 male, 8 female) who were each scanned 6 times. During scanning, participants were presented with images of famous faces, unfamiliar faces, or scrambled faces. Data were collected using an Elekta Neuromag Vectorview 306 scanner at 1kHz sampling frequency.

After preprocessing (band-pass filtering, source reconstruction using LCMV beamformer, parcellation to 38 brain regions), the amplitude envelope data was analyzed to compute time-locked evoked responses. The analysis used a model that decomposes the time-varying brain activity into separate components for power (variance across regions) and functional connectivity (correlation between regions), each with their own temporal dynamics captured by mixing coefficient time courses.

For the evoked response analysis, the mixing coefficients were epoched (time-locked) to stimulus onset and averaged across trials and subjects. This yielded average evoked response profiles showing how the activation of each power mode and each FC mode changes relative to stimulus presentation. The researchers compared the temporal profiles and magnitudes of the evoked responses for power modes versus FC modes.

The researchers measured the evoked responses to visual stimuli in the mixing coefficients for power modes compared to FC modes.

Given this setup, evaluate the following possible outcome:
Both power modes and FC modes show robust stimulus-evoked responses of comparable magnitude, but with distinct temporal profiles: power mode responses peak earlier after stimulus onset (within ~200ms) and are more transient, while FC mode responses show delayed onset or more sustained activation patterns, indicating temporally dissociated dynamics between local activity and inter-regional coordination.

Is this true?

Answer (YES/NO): NO